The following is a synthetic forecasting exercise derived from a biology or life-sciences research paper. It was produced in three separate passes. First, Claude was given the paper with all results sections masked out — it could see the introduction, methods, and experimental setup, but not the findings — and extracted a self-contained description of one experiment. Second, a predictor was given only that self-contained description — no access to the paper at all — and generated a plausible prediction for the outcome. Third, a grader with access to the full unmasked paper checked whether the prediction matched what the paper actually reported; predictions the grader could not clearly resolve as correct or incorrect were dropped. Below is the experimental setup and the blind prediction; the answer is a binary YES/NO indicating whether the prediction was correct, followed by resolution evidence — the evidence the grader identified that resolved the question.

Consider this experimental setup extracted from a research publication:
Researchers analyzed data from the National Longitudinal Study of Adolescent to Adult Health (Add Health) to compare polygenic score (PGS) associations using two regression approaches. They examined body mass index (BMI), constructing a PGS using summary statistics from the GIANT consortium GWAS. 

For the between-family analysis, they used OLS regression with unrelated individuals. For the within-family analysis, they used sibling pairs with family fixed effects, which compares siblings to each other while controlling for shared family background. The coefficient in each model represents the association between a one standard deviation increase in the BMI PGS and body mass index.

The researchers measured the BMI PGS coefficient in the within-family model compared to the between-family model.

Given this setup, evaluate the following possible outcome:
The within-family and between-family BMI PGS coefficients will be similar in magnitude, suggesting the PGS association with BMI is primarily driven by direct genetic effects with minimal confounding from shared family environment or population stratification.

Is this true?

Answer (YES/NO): YES